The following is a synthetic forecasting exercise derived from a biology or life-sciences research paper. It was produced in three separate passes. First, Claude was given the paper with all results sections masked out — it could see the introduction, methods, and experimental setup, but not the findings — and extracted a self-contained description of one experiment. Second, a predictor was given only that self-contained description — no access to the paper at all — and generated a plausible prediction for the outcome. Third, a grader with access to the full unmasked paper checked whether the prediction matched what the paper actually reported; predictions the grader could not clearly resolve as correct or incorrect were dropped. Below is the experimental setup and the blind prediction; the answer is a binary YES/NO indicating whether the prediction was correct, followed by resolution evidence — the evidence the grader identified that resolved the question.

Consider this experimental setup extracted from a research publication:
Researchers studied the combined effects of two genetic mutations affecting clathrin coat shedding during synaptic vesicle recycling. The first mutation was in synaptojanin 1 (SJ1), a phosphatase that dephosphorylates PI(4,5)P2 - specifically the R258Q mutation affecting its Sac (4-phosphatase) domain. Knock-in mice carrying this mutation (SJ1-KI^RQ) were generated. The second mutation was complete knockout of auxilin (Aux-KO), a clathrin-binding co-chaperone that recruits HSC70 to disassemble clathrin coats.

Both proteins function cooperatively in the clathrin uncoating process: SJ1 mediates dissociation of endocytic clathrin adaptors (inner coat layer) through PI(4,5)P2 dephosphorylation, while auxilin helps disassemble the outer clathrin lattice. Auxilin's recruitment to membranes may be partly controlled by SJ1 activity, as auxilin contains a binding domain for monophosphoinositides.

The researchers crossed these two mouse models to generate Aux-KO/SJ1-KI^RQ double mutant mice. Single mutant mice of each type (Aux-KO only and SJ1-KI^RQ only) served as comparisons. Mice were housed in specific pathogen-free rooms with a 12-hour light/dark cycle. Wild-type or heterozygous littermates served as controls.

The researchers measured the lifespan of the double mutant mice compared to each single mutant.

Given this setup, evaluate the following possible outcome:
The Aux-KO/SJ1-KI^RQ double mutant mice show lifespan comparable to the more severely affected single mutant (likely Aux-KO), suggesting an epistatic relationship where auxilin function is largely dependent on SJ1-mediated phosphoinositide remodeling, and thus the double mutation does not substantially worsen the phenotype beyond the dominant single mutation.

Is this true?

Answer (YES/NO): NO